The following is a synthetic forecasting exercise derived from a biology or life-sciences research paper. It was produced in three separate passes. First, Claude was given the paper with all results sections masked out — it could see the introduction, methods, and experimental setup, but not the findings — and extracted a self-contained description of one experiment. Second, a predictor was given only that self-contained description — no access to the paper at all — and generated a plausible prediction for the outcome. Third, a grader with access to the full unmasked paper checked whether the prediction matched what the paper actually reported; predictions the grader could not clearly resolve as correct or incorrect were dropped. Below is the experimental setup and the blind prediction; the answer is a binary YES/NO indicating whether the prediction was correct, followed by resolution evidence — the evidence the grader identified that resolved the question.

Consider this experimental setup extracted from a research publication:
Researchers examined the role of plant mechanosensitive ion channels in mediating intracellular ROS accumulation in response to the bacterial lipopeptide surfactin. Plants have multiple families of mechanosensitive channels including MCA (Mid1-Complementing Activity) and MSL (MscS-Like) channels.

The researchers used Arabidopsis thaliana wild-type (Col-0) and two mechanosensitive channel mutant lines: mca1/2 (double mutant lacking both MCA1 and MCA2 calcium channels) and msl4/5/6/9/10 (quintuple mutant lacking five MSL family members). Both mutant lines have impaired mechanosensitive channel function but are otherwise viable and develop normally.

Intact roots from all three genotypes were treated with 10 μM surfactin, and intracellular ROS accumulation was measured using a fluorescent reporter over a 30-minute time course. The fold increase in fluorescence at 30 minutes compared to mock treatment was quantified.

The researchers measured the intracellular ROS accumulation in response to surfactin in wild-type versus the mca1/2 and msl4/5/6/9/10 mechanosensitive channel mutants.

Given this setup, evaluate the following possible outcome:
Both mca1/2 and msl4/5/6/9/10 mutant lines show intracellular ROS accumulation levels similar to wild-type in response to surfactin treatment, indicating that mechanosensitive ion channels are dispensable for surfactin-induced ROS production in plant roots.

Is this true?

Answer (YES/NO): NO